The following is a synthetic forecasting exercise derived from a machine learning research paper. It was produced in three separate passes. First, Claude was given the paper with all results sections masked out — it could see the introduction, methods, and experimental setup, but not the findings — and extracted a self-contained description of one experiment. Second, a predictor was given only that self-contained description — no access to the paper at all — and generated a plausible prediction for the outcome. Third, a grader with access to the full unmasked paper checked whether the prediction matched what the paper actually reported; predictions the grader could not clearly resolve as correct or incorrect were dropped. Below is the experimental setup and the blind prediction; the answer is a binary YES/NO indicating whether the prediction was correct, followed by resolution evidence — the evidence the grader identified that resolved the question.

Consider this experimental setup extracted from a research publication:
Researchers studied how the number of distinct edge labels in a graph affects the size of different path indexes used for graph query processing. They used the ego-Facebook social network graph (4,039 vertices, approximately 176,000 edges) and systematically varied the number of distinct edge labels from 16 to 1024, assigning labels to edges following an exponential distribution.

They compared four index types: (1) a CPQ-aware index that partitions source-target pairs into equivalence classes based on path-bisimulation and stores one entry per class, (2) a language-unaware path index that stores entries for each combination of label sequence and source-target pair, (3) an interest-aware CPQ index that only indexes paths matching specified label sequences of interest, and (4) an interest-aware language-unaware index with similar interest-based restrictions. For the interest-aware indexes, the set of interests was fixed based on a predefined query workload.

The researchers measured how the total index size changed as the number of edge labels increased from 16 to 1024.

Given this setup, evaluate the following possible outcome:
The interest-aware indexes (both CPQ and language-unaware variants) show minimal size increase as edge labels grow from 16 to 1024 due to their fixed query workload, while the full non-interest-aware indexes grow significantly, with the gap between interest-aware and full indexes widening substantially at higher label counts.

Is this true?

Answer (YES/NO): NO